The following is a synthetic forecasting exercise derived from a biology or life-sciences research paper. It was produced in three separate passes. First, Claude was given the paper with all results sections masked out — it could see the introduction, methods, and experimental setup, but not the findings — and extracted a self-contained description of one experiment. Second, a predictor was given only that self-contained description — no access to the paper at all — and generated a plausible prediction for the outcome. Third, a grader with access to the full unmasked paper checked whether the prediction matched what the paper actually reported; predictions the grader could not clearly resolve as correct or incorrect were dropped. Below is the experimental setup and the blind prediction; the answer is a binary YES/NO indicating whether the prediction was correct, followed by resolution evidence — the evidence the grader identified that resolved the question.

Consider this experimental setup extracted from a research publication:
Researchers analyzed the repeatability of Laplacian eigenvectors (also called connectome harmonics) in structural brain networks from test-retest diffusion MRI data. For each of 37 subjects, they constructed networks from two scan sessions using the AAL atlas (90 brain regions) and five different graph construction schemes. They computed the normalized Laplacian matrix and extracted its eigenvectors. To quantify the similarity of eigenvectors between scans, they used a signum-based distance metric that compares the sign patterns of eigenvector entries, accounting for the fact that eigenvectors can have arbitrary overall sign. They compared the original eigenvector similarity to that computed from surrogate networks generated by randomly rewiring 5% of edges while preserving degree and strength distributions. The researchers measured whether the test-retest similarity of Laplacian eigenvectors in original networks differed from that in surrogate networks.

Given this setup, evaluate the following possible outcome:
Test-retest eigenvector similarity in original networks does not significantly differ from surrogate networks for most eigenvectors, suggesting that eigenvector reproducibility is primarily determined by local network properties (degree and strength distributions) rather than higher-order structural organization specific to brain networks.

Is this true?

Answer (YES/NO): NO